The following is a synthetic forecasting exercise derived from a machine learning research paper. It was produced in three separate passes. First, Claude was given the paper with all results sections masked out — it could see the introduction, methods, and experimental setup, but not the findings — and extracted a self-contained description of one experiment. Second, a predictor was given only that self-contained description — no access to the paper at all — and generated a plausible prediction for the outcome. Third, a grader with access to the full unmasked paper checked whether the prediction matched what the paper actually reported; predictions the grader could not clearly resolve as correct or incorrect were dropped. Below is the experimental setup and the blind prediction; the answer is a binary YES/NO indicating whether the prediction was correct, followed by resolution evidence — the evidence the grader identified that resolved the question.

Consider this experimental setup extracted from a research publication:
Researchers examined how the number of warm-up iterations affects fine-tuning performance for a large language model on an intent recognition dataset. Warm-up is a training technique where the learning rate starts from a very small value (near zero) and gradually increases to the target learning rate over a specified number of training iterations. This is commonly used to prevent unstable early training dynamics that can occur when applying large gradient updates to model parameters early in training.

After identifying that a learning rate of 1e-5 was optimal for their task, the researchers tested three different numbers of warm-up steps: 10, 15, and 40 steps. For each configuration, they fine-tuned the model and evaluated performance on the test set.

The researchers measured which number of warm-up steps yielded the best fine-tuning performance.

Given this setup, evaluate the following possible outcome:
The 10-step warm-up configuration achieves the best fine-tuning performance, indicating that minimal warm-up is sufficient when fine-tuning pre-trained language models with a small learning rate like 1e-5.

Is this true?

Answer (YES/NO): YES